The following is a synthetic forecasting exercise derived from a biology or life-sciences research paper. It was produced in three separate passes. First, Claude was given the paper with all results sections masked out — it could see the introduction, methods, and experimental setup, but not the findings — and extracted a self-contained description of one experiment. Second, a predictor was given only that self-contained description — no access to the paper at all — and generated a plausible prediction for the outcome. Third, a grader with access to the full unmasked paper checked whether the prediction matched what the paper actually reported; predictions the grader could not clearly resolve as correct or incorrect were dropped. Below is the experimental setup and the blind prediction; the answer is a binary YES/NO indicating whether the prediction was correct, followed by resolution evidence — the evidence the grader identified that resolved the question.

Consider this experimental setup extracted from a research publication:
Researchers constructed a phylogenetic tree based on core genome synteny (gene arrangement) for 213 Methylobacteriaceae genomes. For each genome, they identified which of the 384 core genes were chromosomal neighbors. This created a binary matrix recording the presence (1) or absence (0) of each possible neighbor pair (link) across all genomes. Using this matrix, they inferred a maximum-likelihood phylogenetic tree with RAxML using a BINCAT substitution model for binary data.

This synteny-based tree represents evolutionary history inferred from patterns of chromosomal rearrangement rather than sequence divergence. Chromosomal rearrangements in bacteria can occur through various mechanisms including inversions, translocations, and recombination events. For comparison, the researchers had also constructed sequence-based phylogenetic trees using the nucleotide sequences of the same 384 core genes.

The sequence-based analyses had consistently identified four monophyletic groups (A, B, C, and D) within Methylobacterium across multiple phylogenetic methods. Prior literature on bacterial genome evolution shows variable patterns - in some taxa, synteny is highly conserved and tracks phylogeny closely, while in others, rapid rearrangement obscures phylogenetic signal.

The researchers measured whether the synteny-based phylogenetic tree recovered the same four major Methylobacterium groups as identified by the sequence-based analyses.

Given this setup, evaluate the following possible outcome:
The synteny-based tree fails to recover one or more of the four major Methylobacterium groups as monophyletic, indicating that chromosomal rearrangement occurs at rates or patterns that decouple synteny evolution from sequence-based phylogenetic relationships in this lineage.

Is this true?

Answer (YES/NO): NO